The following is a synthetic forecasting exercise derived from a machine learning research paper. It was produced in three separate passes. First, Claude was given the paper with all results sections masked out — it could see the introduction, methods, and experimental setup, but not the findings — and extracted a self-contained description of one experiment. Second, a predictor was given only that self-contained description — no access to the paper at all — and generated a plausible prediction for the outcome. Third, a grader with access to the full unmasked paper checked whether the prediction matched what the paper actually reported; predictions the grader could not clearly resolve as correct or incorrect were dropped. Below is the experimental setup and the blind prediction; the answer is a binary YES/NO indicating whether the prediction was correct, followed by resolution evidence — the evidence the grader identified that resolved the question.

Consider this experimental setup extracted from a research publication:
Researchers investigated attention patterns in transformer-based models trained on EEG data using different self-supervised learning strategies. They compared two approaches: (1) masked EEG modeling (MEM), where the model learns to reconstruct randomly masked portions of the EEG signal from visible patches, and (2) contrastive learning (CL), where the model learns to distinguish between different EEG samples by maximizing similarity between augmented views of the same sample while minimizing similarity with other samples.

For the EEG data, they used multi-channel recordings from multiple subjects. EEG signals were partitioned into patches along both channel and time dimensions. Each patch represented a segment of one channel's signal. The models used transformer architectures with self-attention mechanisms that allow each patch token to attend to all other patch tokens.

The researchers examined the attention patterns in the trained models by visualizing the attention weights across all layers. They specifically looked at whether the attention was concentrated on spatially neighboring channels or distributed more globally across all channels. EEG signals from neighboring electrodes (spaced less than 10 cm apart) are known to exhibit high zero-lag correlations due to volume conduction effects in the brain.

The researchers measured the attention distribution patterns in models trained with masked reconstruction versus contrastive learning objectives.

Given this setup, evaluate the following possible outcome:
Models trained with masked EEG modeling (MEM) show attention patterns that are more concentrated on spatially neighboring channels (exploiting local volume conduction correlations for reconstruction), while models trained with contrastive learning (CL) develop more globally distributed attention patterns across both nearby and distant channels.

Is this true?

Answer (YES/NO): YES